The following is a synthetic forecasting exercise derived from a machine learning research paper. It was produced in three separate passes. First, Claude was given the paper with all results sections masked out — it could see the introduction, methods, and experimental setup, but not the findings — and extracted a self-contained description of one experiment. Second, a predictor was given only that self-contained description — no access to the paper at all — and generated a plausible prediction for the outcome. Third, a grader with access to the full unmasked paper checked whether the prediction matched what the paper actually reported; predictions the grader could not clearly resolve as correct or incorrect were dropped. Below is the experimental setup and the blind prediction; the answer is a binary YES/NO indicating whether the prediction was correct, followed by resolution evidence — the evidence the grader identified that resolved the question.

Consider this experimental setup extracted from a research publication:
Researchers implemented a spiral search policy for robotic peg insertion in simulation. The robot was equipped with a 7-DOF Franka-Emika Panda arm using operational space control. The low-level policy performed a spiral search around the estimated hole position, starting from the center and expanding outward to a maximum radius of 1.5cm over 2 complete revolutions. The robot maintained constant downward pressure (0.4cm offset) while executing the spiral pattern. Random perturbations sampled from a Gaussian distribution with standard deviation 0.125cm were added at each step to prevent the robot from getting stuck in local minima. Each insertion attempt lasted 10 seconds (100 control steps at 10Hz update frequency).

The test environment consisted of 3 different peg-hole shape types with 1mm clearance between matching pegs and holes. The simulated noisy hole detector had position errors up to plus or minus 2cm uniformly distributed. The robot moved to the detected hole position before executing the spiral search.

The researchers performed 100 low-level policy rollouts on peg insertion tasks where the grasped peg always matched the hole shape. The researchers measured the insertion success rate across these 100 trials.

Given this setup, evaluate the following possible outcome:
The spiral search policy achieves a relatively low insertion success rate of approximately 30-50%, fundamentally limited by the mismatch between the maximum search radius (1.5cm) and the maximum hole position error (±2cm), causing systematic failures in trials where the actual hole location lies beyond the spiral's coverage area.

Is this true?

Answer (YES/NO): YES